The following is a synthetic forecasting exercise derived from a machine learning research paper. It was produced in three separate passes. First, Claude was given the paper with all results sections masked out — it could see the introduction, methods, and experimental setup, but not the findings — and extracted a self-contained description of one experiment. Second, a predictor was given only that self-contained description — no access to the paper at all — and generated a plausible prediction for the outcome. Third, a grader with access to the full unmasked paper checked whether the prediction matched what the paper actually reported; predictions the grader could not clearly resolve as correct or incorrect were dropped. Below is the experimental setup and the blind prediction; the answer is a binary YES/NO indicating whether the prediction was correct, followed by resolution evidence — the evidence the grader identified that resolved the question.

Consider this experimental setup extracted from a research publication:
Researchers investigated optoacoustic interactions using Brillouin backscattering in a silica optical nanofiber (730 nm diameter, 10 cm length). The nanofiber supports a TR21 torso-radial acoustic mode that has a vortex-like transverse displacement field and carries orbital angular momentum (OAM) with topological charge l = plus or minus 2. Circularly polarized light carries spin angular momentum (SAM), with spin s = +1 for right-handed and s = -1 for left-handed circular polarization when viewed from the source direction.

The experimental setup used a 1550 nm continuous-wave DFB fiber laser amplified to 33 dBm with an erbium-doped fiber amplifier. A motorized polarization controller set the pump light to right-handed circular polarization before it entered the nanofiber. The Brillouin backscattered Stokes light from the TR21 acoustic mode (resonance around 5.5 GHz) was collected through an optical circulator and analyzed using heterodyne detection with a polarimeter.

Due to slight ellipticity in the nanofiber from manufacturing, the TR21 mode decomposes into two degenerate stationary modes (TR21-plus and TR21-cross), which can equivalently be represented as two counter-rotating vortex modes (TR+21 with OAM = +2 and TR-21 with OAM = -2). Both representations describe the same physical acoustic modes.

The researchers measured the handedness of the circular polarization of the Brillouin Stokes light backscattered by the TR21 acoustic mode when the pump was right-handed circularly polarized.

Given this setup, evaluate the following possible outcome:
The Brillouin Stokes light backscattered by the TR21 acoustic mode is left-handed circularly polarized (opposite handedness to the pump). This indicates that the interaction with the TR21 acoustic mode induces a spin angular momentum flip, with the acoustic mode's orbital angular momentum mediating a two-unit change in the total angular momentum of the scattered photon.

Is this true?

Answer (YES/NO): YES